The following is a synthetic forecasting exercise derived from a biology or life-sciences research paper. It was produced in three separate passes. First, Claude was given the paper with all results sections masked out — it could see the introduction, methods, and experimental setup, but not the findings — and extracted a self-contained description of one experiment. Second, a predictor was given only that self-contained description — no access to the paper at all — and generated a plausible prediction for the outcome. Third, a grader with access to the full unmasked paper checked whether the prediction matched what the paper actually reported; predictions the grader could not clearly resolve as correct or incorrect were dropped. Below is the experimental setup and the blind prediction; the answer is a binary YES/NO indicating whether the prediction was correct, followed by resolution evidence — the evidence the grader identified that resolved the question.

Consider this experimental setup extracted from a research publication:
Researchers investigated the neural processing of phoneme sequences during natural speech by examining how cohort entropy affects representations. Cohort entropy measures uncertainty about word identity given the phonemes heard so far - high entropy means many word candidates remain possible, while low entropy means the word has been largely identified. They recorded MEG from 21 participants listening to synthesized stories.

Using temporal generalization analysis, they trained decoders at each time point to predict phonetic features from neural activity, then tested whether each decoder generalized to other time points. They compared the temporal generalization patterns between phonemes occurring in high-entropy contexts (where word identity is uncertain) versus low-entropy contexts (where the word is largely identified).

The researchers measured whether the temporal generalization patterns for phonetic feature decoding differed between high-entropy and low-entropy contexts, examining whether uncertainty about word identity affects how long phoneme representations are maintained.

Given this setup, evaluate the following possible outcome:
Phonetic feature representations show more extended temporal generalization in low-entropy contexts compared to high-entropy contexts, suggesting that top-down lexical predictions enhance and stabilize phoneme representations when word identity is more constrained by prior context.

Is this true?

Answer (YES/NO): NO